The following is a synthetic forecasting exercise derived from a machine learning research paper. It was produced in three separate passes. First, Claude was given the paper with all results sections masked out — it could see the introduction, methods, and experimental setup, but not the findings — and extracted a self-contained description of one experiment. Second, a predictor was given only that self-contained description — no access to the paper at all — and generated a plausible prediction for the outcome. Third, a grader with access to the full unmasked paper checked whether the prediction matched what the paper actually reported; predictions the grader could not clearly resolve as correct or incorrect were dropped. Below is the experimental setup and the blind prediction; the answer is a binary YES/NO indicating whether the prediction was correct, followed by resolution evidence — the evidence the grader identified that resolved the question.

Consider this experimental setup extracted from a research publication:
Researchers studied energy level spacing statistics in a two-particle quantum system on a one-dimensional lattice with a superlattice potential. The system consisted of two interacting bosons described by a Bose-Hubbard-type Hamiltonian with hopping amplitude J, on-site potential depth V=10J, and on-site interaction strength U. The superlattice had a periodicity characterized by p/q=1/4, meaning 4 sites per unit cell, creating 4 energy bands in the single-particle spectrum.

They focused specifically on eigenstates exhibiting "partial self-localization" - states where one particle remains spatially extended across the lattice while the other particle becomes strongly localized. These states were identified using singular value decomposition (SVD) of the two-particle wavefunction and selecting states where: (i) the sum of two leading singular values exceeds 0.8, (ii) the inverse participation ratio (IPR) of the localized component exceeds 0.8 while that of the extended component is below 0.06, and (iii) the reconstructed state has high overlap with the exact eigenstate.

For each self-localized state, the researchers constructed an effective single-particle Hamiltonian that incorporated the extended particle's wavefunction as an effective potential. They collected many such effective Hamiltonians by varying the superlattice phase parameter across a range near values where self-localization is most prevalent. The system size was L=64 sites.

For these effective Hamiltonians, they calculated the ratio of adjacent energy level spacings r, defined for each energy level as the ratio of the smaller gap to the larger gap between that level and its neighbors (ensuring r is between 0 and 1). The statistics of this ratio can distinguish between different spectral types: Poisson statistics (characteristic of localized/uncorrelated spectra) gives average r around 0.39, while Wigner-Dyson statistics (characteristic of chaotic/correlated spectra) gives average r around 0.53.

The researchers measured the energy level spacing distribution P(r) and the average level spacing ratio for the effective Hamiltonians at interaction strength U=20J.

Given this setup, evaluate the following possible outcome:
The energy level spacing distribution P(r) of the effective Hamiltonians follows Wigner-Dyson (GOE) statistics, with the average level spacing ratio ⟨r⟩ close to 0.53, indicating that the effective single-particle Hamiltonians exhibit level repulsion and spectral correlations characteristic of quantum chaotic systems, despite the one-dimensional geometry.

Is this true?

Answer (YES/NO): NO